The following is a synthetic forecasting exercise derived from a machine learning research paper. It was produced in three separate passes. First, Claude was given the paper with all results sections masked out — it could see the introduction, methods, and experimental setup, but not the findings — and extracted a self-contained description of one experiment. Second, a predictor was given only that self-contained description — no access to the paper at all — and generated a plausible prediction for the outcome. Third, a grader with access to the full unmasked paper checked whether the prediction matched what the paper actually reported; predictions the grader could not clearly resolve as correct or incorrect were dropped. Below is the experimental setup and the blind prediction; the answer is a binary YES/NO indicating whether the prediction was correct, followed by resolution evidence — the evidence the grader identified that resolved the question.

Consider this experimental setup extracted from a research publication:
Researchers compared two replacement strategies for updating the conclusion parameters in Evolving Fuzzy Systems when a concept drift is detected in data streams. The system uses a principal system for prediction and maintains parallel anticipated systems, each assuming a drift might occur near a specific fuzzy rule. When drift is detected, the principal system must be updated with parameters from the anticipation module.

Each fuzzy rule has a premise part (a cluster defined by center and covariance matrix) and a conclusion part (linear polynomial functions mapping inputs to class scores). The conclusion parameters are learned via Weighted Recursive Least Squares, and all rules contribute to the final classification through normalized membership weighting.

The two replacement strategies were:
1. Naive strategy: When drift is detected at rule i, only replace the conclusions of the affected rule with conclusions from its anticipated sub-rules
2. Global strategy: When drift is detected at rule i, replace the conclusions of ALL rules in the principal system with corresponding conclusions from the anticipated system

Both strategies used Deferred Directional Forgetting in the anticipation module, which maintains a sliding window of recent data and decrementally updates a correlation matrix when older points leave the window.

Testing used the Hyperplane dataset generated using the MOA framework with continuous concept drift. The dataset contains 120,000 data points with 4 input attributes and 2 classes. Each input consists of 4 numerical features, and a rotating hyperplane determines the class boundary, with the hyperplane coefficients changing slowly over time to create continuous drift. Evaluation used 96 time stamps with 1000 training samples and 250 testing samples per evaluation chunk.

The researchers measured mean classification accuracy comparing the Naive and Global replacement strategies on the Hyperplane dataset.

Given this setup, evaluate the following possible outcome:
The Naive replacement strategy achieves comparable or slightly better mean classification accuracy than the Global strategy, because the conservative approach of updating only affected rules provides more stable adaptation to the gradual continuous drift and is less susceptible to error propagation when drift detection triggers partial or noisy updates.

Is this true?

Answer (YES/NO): YES